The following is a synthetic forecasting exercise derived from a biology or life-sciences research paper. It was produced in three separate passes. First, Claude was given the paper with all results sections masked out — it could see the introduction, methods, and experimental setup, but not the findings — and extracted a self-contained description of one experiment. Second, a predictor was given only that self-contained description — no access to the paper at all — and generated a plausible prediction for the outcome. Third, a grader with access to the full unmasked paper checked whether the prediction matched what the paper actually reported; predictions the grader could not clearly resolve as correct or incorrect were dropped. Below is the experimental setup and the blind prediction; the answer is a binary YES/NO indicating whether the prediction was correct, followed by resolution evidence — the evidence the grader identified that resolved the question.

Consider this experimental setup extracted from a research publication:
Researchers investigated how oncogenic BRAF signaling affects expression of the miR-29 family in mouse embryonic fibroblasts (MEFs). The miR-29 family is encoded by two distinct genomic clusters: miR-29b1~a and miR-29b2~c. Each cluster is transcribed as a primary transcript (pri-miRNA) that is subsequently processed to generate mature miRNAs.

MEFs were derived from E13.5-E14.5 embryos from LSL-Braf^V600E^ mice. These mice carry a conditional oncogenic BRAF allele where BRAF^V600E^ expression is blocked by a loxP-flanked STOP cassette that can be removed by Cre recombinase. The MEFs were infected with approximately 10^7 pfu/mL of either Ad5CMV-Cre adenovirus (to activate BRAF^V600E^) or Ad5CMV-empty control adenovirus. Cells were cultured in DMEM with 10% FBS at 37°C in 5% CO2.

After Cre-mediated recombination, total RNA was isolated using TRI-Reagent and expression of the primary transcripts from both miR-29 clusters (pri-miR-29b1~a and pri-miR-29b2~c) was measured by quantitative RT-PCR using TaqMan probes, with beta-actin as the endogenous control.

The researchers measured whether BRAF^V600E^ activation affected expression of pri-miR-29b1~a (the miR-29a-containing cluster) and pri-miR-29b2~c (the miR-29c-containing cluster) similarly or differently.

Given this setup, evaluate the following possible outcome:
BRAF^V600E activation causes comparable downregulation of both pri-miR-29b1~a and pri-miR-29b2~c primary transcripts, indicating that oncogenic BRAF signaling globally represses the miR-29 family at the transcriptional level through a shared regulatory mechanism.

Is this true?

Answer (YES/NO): NO